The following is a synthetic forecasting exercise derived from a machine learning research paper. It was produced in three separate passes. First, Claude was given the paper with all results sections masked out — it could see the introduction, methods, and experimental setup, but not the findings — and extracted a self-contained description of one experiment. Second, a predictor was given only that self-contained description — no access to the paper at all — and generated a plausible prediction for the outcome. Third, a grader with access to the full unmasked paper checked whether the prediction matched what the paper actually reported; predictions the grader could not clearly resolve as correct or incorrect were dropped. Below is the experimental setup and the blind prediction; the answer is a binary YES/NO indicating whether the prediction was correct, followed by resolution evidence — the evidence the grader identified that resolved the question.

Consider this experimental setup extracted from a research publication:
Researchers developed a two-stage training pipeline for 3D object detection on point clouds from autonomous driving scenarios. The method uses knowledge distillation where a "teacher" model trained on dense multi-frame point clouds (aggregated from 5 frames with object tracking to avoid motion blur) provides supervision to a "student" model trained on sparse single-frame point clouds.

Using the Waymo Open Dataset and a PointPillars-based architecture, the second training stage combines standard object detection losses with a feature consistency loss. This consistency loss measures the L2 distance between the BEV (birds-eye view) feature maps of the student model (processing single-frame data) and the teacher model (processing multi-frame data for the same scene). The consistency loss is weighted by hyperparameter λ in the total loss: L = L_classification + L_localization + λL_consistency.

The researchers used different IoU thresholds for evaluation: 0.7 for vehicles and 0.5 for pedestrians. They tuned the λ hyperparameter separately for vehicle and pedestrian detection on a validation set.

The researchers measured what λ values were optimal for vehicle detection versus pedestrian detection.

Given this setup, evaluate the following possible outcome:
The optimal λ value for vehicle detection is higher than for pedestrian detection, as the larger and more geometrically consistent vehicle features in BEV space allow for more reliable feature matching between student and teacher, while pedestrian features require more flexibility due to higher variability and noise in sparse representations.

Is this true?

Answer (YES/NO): YES